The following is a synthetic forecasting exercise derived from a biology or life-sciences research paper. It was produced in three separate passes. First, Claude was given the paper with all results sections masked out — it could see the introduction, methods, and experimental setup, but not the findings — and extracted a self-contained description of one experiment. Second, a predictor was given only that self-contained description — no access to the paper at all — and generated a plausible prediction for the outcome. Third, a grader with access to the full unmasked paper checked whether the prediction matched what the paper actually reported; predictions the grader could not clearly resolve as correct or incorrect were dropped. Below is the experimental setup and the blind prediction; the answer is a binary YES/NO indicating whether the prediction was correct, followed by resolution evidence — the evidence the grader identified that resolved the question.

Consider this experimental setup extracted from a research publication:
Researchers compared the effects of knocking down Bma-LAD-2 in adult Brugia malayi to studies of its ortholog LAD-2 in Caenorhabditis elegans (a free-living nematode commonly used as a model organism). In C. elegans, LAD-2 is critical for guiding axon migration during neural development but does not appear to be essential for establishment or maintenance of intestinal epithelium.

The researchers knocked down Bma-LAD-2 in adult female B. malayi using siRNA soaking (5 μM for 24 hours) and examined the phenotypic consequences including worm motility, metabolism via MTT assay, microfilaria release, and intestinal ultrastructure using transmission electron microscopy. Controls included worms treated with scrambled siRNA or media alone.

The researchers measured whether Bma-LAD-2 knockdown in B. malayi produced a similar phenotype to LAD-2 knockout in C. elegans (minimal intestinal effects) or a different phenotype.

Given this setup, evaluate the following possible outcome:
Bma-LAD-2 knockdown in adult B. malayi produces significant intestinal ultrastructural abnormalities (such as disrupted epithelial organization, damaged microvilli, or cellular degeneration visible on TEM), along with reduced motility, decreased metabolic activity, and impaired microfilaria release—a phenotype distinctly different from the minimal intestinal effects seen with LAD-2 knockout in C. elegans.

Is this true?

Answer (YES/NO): YES